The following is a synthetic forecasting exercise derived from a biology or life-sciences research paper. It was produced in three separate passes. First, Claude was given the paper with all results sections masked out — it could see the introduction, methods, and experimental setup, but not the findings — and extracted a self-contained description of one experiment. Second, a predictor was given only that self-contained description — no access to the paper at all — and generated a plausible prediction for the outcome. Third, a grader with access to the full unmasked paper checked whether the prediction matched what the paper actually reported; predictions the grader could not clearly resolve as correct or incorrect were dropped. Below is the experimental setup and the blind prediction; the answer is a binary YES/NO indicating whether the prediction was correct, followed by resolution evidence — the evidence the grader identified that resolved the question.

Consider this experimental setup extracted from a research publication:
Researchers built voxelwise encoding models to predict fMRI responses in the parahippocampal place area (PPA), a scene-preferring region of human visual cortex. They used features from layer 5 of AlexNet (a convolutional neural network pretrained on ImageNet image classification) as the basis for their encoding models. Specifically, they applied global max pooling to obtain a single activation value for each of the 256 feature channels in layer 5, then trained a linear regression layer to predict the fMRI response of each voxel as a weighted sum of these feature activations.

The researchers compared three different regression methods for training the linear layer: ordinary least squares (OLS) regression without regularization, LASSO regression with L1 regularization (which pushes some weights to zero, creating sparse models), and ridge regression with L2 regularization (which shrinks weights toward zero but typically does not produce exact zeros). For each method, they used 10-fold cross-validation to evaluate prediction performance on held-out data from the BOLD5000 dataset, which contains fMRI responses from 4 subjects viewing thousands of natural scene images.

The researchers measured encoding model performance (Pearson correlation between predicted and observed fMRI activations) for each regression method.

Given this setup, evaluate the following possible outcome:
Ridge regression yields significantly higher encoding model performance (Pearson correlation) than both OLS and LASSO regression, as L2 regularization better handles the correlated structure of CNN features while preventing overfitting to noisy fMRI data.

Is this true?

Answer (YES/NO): NO